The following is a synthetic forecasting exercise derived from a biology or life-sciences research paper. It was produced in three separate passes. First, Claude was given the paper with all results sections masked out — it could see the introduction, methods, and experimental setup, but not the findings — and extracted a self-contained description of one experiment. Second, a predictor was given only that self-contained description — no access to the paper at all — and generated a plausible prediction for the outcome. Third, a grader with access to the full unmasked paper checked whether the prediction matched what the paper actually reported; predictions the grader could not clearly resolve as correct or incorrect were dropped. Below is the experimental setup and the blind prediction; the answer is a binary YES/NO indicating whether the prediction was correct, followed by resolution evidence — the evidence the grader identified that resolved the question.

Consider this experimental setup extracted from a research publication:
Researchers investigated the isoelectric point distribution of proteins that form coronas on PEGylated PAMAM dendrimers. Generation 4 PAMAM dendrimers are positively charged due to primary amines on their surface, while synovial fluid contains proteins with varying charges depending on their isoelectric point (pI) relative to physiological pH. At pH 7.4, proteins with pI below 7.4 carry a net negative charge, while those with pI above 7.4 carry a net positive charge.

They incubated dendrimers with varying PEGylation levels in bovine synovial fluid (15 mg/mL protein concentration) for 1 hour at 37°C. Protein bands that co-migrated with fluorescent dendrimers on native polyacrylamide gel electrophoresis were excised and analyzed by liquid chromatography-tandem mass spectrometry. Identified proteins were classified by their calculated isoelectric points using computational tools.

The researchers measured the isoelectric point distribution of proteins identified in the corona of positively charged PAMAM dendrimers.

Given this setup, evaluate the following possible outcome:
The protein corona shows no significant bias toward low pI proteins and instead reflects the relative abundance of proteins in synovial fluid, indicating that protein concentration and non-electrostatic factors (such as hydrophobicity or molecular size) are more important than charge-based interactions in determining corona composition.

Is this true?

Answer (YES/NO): YES